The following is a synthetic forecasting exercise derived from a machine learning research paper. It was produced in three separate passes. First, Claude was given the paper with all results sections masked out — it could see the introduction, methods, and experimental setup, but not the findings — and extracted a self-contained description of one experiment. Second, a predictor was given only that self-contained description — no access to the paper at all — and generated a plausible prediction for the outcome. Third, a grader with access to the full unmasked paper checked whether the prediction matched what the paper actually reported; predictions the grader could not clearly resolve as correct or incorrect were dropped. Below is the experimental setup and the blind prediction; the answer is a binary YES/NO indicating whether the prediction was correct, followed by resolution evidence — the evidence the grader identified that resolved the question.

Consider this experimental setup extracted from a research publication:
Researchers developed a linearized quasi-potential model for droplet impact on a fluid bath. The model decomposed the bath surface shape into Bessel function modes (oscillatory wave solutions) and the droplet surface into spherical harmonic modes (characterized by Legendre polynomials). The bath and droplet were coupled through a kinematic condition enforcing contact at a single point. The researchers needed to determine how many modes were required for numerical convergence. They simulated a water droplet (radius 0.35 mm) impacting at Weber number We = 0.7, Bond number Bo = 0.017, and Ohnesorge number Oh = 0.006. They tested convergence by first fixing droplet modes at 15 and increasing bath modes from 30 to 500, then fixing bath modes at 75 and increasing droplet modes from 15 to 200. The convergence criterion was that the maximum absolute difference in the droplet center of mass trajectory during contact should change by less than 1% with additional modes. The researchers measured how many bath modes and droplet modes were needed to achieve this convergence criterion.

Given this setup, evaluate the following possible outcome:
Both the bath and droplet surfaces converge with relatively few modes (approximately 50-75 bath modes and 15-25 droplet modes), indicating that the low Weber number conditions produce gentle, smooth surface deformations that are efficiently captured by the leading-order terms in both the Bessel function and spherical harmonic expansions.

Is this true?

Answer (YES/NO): NO